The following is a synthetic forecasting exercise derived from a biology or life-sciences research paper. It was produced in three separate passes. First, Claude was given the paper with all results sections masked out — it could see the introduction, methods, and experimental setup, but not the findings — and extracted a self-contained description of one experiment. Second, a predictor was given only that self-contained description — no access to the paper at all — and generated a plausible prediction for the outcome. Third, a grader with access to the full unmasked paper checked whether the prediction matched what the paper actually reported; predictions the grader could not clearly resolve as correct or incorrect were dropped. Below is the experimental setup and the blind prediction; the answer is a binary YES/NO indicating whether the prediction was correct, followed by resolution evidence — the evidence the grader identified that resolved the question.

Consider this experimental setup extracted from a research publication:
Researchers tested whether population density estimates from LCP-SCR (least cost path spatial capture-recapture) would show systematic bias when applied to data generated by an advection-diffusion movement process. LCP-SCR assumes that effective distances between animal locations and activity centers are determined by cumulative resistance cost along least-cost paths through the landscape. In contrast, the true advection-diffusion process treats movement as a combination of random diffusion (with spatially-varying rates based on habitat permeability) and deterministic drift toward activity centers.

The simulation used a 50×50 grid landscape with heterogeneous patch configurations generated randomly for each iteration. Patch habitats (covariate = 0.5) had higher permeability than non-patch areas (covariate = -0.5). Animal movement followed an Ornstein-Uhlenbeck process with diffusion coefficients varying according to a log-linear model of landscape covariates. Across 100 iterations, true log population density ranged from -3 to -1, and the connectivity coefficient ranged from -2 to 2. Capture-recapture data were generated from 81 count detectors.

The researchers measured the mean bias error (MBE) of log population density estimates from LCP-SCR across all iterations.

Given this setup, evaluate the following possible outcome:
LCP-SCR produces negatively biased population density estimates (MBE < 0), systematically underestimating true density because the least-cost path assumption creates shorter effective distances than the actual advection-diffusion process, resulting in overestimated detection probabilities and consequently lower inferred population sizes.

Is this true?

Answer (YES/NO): NO